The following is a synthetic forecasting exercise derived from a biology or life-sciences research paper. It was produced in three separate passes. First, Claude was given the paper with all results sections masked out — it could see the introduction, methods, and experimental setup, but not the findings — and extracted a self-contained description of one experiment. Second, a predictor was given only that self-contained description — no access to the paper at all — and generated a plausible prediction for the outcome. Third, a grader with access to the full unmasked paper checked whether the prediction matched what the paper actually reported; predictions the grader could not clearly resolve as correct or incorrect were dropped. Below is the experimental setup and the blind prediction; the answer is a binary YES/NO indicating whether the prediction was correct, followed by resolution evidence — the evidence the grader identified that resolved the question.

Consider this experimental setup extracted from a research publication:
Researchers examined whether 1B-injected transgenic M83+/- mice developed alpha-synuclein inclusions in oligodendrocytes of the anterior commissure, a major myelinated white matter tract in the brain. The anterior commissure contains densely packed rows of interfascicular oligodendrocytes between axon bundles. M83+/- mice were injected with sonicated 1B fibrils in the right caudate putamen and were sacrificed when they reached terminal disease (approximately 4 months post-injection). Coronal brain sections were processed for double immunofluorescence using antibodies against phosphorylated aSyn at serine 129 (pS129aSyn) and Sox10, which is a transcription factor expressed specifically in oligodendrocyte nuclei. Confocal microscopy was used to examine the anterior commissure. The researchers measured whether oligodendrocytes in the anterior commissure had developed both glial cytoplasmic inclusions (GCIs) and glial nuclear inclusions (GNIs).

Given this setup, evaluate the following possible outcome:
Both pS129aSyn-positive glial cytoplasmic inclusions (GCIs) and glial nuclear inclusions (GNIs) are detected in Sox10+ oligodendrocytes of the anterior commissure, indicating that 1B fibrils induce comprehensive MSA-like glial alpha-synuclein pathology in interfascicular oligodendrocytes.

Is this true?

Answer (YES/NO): YES